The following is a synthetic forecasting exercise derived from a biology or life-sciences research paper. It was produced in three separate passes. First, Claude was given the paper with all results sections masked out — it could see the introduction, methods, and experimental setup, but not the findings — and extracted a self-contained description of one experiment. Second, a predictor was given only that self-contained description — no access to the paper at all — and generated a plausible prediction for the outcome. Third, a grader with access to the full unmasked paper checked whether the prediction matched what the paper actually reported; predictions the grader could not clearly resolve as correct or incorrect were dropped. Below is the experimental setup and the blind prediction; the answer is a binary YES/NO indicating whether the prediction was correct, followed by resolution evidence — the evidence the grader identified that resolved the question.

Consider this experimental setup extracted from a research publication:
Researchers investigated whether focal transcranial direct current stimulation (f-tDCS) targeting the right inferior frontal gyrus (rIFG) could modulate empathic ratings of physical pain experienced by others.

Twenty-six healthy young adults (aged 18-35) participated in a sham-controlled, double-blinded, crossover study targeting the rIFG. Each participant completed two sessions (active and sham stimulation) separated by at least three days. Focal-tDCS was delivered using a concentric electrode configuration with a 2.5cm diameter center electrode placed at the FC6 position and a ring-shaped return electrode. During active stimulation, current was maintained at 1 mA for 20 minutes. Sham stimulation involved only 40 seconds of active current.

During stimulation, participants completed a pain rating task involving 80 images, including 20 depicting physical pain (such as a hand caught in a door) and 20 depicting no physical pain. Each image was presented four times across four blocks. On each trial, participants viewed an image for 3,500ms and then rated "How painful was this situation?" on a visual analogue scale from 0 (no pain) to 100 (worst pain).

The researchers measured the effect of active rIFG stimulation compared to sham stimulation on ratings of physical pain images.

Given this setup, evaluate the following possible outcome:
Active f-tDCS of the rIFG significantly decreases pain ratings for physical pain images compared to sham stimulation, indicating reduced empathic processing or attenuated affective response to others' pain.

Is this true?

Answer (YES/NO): NO